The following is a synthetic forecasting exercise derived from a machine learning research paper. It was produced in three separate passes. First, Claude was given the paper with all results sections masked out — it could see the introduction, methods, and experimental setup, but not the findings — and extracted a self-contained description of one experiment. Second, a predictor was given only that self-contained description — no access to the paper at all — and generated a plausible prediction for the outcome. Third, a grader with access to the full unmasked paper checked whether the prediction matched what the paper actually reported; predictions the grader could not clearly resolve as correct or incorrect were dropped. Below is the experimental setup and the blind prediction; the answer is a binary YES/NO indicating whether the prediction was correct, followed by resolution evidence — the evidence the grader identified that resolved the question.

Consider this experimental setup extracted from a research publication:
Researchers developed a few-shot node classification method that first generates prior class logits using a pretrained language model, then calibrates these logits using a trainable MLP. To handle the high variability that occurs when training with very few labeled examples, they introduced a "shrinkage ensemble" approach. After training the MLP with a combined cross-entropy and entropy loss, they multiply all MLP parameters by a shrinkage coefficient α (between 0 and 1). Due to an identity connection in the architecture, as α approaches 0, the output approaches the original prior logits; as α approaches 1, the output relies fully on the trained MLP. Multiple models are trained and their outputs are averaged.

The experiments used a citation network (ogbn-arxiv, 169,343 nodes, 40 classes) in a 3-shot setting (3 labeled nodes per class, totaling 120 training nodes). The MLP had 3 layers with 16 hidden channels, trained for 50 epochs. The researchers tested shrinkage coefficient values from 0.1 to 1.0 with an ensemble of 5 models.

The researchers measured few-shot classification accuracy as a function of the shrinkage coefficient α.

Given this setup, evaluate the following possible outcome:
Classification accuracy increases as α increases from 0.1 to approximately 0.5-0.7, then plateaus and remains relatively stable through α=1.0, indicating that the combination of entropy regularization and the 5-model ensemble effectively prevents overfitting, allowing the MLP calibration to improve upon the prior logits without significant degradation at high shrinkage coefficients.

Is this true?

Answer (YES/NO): NO